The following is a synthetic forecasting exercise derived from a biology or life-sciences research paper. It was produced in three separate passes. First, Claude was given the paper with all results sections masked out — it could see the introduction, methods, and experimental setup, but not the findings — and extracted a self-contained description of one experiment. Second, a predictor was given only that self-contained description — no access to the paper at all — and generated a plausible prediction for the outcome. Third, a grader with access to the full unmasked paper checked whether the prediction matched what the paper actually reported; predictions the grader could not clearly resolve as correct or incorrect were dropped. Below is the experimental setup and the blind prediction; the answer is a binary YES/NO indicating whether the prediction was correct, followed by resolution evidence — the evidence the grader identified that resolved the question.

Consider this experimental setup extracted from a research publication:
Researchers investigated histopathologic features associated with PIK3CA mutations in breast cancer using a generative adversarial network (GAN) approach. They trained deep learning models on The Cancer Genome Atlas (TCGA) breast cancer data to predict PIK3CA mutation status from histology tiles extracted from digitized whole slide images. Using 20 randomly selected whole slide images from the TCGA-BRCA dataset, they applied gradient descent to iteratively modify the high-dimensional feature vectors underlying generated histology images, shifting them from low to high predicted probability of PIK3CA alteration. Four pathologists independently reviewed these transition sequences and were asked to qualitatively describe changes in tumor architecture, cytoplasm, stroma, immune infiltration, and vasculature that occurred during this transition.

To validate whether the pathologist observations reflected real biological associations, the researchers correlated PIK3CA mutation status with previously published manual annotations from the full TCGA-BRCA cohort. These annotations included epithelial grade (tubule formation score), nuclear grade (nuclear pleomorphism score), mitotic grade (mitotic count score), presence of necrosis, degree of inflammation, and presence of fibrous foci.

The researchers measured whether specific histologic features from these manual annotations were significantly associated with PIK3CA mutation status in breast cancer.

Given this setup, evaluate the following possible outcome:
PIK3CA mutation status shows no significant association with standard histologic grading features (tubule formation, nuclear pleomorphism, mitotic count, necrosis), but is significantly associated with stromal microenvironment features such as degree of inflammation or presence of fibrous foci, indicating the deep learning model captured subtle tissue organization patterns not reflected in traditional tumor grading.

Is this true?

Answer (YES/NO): NO